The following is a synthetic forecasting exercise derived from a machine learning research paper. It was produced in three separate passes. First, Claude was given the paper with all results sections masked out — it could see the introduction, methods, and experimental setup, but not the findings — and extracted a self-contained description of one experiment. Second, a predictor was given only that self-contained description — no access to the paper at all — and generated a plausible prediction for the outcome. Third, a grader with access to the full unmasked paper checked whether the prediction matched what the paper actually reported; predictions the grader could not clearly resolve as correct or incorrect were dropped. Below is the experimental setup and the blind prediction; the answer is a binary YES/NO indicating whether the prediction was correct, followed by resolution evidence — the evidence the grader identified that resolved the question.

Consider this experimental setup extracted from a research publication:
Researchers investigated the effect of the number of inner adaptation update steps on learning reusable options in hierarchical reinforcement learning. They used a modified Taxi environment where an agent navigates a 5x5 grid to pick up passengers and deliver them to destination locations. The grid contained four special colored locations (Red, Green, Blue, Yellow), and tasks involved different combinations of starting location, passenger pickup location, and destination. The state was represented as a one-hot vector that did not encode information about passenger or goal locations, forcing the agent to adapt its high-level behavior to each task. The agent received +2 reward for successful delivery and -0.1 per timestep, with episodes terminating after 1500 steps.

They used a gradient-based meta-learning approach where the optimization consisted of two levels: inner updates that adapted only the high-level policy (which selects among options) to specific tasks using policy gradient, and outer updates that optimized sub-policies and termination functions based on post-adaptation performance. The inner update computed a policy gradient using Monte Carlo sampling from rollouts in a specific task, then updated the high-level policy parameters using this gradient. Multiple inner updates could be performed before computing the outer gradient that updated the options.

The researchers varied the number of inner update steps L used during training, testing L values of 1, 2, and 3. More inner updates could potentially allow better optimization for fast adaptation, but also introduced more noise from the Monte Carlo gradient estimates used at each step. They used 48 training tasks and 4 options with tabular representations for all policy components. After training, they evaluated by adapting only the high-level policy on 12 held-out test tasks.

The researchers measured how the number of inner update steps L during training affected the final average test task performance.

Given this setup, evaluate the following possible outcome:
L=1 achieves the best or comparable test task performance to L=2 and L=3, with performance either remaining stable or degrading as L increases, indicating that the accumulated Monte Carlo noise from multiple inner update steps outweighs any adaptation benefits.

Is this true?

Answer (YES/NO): NO